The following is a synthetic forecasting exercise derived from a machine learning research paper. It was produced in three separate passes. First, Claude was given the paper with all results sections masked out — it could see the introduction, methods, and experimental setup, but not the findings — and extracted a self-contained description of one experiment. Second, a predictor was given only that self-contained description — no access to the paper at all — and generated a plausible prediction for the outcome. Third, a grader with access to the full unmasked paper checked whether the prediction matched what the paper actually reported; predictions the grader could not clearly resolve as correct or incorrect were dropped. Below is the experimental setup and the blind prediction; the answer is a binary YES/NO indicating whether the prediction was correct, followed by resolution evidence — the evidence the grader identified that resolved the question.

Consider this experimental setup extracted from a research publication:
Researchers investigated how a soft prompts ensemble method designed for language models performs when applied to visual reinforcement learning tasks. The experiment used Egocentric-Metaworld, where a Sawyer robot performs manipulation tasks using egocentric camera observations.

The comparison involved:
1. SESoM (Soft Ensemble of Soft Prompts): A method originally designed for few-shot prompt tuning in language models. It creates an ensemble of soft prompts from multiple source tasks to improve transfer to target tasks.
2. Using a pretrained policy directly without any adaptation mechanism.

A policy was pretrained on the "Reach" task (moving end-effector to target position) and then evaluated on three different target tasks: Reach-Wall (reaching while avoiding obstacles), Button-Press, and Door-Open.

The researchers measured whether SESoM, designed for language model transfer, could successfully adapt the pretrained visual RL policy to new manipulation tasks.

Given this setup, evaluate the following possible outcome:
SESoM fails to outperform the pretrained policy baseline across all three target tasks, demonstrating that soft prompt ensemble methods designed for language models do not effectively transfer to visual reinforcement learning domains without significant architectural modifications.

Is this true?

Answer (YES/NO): YES